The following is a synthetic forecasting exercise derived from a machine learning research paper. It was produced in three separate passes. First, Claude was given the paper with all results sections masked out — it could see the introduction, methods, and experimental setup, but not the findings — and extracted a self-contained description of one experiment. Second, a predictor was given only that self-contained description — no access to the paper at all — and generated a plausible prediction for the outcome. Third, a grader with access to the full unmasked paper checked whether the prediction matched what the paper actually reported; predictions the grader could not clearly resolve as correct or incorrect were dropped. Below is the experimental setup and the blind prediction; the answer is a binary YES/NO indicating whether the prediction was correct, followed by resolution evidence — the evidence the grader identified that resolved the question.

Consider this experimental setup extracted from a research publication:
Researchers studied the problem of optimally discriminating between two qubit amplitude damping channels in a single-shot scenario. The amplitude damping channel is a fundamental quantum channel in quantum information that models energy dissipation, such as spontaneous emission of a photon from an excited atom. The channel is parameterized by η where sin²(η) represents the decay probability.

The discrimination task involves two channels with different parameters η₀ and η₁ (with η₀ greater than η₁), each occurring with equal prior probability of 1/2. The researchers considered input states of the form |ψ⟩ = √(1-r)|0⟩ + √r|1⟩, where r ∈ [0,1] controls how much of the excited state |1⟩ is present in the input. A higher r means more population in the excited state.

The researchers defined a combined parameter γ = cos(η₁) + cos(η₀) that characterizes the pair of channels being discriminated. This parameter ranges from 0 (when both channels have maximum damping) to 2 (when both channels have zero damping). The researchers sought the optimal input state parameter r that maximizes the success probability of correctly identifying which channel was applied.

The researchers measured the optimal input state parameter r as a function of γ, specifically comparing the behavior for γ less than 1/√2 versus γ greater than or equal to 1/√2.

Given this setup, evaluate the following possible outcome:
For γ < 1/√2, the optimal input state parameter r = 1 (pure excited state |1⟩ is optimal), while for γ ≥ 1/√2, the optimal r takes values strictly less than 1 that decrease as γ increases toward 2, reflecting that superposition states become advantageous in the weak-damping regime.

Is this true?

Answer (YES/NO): NO